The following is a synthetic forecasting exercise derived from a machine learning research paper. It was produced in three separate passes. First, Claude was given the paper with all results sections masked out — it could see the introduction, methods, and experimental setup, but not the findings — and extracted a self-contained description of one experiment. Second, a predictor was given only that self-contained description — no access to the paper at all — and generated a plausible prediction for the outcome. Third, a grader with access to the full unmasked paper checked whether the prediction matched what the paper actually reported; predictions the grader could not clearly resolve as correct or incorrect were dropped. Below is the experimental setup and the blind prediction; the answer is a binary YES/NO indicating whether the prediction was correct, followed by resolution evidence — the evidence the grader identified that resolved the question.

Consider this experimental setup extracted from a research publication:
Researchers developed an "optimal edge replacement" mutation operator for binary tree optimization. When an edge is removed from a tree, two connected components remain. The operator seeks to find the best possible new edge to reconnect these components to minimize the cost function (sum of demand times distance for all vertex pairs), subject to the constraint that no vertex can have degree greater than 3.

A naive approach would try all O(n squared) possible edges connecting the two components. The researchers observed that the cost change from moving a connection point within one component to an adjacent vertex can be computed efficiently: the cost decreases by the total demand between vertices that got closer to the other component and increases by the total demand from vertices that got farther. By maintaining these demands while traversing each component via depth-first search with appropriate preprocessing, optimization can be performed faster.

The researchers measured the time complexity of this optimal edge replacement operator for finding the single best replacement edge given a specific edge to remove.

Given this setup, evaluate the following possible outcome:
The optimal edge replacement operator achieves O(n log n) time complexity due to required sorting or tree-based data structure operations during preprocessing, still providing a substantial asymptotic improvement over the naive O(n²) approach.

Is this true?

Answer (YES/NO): NO